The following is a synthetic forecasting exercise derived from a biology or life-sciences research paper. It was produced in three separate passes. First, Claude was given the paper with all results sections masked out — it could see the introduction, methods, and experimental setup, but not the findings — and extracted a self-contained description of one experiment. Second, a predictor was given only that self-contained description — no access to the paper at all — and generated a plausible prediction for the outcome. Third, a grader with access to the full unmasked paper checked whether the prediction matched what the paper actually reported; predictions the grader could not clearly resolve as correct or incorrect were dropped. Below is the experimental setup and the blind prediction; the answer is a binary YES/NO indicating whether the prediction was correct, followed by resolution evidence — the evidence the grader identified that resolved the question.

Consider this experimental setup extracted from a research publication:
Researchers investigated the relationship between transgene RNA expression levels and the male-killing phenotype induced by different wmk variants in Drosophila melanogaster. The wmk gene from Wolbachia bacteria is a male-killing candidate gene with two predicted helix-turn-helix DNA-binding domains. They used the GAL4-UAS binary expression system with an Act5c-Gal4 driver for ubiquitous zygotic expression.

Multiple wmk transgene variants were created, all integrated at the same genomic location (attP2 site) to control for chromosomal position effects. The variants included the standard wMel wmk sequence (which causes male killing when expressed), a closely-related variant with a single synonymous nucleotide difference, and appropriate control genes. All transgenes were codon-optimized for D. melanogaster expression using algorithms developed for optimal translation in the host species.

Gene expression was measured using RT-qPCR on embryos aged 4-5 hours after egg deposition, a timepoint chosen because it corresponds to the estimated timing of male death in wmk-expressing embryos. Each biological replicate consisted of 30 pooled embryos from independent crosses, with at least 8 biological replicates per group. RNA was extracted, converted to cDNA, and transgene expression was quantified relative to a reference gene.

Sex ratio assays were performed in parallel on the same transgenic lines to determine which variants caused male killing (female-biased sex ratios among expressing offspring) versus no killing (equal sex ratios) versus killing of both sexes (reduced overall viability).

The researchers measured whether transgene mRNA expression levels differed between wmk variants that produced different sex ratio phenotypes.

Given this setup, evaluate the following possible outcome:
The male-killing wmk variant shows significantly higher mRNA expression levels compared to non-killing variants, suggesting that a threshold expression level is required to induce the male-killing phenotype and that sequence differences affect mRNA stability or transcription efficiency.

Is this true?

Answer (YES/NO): NO